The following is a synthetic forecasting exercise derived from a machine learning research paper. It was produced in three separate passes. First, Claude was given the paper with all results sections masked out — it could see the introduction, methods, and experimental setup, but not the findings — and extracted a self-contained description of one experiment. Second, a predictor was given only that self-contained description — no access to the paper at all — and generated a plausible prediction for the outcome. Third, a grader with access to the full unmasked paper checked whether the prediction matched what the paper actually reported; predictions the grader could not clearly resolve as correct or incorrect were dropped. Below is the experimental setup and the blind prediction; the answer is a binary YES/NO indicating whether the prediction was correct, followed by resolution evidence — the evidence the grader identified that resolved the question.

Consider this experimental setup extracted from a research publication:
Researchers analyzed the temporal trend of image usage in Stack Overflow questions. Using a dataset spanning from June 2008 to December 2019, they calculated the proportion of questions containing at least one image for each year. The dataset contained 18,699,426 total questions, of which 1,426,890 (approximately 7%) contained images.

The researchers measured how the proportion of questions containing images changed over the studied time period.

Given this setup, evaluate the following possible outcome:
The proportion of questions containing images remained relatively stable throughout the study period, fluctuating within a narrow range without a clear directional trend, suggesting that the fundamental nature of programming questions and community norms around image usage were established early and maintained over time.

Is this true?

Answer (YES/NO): NO